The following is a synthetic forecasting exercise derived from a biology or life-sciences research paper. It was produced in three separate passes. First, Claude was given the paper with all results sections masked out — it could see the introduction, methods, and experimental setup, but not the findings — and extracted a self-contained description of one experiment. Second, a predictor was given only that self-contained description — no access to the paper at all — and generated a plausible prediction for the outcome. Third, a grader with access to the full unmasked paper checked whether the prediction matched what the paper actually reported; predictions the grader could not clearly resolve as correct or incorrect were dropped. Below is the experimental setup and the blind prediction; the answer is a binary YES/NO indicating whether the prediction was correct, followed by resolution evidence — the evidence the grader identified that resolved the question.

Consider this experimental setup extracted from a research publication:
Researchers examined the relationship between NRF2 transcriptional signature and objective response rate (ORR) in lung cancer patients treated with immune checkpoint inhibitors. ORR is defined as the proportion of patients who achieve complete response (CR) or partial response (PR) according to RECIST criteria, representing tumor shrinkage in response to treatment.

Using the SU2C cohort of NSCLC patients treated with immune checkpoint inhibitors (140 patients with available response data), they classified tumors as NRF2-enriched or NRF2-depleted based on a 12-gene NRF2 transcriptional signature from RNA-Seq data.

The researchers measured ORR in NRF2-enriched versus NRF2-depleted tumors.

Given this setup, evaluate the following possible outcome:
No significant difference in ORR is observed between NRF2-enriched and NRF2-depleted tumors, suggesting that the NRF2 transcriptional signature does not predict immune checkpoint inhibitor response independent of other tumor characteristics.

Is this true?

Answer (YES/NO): NO